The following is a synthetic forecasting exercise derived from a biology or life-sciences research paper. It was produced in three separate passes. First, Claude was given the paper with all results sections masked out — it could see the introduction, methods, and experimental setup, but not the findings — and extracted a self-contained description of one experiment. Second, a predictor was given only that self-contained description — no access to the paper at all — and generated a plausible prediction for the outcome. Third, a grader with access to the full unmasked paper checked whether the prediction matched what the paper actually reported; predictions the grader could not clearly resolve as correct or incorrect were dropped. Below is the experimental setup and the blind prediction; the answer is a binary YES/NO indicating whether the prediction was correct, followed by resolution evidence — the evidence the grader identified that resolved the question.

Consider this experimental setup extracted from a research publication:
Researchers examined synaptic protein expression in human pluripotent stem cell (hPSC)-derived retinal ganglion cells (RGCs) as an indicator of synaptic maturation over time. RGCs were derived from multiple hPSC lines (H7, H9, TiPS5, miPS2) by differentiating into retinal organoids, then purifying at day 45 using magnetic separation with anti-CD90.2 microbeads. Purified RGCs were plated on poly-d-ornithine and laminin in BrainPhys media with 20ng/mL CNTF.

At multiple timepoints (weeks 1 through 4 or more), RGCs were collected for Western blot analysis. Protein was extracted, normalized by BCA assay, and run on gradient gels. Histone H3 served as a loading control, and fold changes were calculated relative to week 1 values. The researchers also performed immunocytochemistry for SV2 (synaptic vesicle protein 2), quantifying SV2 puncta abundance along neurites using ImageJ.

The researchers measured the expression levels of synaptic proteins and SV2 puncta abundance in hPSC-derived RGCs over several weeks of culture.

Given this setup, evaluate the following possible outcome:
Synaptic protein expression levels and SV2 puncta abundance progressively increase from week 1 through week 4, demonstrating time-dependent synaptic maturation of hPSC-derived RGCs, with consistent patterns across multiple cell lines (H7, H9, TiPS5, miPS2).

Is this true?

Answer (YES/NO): NO